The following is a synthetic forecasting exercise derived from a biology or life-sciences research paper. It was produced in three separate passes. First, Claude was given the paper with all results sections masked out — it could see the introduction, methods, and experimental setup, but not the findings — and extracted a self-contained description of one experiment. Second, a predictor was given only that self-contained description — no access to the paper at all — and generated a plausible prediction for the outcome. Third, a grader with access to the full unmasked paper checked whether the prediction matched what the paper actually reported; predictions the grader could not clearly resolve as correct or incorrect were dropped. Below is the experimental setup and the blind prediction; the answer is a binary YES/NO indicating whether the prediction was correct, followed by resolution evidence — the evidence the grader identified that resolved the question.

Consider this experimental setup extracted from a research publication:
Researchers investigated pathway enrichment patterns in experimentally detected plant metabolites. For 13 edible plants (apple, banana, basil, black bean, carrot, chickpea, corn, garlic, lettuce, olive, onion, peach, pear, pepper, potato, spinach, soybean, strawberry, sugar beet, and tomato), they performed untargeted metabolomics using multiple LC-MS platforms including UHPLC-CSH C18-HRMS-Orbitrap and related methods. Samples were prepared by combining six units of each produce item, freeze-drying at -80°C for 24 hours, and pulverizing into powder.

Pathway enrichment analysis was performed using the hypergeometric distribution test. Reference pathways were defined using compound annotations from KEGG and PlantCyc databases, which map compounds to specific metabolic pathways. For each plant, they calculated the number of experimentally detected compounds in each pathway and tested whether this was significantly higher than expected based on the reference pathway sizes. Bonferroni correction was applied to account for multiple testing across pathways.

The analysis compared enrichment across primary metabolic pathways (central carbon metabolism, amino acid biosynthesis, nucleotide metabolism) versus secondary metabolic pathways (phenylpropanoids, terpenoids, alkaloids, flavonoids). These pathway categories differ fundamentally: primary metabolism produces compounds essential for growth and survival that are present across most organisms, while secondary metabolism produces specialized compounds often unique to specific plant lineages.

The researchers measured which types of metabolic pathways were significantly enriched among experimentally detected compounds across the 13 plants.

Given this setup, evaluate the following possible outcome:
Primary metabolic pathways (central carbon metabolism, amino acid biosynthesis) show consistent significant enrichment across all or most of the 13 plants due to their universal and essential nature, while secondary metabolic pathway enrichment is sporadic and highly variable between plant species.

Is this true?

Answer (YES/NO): NO